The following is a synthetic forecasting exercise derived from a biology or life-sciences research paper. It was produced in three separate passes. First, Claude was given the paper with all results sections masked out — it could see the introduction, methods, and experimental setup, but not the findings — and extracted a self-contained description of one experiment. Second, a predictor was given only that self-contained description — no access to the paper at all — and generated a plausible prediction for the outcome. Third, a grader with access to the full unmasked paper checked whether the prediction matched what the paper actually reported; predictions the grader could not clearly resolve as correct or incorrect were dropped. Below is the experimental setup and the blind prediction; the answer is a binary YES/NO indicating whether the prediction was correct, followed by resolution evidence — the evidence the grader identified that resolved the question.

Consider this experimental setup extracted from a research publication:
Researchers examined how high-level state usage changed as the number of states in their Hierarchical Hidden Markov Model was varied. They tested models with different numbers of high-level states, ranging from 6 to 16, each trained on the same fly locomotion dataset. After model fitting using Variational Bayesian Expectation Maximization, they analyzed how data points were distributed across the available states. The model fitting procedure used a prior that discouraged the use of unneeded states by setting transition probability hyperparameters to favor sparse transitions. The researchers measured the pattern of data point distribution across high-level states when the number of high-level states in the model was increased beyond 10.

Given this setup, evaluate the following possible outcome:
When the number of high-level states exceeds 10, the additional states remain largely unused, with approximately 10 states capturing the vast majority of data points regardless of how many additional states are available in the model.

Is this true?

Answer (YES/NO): YES